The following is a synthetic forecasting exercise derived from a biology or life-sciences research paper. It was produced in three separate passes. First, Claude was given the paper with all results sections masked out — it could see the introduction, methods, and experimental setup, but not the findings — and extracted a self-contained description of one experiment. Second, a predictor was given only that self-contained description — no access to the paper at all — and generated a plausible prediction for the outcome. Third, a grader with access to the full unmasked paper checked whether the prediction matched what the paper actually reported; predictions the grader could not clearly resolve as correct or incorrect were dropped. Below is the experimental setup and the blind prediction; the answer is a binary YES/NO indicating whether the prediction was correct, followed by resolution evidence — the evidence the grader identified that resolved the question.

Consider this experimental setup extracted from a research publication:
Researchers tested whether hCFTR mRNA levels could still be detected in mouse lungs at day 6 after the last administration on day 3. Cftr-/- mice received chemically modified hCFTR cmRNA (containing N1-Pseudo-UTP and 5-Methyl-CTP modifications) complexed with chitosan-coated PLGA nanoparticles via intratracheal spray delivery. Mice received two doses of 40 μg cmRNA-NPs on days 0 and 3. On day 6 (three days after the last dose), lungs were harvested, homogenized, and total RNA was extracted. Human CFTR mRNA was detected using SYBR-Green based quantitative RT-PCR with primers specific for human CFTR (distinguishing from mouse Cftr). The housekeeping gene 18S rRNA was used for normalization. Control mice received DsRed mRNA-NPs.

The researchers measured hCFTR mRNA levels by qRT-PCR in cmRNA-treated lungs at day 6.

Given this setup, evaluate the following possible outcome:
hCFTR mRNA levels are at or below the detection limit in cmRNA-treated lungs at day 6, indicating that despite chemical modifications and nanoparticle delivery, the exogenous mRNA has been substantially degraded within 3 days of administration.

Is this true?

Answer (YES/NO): NO